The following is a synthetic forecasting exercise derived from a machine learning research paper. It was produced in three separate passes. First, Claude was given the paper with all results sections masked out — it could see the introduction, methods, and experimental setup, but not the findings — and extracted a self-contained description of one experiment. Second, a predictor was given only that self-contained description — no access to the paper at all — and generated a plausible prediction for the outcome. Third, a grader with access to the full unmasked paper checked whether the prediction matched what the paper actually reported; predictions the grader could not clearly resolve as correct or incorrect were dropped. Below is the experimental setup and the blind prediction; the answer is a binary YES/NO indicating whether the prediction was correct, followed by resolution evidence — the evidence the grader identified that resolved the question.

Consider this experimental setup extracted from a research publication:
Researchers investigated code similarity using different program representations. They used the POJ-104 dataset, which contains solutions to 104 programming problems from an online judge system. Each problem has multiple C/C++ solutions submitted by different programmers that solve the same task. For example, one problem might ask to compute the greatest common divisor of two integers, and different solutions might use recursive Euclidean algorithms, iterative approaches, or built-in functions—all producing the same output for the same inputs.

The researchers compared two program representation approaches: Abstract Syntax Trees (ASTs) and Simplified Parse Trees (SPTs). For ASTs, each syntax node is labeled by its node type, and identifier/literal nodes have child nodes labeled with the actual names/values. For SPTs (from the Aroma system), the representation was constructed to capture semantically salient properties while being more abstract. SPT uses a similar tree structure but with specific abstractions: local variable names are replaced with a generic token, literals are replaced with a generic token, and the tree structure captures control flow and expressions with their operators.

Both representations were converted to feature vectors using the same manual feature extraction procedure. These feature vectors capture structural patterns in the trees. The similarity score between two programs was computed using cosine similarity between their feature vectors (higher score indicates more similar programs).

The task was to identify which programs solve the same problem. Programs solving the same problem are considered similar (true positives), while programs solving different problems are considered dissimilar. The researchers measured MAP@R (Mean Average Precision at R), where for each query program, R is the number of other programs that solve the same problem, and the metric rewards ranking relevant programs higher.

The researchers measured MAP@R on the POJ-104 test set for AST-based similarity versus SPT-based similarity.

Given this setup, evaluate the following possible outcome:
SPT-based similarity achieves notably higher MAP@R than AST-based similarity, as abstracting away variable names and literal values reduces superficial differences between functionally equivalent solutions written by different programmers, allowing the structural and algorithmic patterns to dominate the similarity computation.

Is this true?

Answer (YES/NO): YES